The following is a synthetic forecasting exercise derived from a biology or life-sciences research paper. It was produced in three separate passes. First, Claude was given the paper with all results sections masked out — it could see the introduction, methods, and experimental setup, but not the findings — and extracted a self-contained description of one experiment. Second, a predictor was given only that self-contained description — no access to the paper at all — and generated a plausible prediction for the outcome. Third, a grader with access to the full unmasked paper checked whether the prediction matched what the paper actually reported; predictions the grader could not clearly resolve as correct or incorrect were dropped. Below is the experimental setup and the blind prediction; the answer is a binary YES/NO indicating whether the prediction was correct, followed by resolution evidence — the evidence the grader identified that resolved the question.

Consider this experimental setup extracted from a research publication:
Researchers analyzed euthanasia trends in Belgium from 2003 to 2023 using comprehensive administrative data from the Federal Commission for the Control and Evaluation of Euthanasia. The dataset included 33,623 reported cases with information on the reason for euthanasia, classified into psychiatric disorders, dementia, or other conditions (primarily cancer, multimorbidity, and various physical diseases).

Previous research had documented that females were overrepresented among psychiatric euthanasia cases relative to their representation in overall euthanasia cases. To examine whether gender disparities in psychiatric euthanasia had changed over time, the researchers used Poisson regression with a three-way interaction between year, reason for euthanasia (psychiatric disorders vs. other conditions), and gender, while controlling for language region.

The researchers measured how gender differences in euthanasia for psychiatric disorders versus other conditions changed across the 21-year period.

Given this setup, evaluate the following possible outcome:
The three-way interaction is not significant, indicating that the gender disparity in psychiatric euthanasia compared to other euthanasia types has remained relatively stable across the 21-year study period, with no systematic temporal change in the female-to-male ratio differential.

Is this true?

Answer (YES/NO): NO